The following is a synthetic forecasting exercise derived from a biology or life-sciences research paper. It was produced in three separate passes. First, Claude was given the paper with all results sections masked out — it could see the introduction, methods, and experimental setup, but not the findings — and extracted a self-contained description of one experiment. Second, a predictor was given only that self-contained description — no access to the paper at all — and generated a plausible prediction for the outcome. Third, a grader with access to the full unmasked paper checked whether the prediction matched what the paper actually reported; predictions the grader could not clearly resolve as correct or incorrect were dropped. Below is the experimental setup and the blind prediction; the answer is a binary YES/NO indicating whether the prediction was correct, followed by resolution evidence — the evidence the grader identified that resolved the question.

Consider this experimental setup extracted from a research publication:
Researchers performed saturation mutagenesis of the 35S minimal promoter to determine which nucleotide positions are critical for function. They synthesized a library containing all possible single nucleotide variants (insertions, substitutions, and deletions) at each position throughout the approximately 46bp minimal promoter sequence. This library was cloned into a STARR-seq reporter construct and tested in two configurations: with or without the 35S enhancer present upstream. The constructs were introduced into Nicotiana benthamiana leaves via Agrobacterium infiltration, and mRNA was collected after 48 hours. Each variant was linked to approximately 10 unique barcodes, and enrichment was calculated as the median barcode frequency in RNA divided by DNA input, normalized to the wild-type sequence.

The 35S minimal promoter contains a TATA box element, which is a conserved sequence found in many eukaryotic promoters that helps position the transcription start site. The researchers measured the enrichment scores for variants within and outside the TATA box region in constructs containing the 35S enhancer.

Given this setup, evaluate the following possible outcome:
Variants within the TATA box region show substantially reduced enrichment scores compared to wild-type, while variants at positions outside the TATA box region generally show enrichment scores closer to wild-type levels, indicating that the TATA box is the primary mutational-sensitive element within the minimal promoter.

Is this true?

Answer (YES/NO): YES